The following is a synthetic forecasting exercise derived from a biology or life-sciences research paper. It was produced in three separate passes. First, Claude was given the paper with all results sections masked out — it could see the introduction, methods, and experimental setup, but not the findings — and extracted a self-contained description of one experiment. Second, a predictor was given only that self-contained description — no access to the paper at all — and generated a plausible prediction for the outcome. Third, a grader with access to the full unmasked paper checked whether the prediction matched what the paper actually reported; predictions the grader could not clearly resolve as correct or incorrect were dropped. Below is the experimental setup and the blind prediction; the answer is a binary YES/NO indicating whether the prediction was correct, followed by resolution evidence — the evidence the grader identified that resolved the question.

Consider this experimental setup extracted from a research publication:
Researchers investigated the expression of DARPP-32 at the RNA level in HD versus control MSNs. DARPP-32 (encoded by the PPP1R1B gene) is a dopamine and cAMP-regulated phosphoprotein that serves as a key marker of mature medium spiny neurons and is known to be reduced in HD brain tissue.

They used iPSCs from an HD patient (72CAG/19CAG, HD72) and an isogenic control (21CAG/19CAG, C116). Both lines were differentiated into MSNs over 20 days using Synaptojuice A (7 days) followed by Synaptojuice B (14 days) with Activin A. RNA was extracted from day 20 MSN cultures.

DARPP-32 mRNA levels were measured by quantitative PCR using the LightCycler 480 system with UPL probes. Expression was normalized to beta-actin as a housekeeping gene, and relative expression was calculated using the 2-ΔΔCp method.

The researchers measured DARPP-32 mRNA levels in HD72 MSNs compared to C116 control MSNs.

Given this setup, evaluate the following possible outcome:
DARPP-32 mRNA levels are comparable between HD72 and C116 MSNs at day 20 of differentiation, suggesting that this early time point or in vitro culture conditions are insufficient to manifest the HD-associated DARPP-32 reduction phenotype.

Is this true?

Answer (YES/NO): NO